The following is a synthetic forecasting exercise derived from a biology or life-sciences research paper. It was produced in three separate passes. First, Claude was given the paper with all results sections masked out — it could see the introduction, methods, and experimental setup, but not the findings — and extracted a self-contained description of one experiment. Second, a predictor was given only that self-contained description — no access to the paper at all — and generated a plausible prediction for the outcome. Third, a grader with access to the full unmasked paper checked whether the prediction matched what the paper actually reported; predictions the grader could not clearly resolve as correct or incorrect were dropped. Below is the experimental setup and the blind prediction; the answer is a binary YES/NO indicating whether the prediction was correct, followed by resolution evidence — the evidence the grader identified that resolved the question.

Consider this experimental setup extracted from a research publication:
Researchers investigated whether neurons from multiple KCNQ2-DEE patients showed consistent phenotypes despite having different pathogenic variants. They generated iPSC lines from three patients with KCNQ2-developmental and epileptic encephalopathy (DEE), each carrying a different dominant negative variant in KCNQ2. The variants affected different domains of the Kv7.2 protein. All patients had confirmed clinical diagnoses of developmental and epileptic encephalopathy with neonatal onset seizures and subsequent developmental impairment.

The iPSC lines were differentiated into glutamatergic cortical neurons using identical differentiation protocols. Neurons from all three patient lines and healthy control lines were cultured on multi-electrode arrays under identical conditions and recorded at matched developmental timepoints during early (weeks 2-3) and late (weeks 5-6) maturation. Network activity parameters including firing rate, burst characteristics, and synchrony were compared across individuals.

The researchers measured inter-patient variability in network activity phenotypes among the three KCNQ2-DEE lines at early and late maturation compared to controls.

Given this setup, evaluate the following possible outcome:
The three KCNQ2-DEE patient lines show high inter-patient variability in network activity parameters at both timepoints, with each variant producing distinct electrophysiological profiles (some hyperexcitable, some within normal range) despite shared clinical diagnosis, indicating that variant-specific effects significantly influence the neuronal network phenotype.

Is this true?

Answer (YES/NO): NO